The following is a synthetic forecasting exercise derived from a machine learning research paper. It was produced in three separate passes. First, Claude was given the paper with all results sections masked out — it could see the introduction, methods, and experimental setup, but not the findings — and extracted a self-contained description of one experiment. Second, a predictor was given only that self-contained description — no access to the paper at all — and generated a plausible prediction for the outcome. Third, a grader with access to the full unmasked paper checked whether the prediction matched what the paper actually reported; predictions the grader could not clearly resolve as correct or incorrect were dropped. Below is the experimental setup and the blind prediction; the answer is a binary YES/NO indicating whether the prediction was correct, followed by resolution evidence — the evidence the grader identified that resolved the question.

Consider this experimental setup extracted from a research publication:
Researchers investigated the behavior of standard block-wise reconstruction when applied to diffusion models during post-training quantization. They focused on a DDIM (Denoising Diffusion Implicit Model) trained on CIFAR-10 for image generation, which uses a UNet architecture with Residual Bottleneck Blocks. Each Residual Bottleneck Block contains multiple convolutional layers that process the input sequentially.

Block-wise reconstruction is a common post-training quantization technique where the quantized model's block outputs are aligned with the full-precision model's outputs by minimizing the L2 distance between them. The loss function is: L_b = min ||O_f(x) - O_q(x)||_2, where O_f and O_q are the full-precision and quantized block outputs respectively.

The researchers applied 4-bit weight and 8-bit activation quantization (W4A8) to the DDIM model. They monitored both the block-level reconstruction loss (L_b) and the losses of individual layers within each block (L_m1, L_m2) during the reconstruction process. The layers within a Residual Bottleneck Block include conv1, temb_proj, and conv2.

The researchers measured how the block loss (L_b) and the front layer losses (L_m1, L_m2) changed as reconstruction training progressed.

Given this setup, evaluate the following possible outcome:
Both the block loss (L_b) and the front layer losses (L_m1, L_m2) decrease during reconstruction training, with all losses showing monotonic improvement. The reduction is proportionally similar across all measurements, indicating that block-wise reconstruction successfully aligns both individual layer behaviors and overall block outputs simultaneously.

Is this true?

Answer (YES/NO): NO